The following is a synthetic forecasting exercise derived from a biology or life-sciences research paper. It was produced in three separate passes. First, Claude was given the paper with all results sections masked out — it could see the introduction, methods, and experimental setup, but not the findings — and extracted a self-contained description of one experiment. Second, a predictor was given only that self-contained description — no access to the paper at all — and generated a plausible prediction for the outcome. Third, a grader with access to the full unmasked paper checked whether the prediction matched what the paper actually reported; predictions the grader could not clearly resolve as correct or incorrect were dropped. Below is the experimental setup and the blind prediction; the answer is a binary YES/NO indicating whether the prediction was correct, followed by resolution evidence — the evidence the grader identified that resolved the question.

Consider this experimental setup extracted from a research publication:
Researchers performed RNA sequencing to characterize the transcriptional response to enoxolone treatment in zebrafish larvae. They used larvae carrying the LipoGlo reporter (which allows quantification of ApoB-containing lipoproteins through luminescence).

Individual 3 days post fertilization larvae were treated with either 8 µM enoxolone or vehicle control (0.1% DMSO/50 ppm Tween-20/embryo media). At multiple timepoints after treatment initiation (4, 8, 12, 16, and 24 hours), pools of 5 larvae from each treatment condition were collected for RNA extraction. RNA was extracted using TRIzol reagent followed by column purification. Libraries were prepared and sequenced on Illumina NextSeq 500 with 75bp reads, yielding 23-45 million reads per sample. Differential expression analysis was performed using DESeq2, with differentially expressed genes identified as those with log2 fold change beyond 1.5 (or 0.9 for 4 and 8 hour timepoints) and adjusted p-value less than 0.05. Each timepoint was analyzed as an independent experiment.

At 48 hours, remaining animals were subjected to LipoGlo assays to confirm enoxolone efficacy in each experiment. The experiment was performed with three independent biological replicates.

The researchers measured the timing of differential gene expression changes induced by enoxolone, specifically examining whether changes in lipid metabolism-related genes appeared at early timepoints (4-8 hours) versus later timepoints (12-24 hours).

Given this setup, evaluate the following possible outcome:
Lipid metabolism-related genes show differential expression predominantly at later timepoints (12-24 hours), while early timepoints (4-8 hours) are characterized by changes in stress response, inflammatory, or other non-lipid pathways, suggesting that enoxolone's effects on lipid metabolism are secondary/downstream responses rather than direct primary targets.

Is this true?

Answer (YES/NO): NO